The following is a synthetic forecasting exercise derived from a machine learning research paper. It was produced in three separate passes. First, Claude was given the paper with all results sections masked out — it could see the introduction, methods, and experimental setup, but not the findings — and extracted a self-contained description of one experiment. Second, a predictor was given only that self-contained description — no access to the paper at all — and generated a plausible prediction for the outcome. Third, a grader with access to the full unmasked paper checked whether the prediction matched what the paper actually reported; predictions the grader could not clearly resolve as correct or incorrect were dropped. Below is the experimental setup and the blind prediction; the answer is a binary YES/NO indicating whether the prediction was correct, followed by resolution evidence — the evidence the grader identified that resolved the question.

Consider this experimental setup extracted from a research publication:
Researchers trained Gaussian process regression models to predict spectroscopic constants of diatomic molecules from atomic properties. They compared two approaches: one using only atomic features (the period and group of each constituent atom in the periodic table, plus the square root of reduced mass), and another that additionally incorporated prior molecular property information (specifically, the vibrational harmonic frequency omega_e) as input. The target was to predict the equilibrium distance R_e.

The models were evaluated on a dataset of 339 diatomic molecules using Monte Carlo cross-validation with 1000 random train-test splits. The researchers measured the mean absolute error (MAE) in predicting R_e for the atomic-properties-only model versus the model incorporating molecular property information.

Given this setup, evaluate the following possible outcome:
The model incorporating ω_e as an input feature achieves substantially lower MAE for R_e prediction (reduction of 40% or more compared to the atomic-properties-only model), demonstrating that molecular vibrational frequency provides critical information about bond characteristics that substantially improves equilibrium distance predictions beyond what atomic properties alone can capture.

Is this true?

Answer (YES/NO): NO